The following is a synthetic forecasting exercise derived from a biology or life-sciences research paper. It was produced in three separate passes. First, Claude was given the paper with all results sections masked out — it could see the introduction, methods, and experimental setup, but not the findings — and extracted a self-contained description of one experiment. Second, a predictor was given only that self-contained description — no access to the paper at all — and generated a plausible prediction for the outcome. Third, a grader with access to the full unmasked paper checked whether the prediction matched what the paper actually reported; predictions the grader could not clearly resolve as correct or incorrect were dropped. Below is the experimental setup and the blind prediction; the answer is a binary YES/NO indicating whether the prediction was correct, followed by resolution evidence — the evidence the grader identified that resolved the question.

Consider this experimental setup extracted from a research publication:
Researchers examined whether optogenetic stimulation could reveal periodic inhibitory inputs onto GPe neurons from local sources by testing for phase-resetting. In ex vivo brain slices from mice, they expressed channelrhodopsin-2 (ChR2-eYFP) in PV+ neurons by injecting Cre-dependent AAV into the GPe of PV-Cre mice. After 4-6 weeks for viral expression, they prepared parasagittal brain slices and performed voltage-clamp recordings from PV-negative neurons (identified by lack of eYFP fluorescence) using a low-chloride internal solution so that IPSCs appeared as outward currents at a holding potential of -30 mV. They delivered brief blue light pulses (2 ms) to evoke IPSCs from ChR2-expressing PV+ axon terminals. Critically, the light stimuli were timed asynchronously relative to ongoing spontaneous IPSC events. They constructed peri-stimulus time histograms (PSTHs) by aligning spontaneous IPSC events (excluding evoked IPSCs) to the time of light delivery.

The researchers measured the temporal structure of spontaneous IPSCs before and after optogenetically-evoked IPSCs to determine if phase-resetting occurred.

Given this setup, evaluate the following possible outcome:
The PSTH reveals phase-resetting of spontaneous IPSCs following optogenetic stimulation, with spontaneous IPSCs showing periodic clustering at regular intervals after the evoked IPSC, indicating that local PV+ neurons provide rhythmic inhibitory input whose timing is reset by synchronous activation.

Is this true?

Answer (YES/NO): YES